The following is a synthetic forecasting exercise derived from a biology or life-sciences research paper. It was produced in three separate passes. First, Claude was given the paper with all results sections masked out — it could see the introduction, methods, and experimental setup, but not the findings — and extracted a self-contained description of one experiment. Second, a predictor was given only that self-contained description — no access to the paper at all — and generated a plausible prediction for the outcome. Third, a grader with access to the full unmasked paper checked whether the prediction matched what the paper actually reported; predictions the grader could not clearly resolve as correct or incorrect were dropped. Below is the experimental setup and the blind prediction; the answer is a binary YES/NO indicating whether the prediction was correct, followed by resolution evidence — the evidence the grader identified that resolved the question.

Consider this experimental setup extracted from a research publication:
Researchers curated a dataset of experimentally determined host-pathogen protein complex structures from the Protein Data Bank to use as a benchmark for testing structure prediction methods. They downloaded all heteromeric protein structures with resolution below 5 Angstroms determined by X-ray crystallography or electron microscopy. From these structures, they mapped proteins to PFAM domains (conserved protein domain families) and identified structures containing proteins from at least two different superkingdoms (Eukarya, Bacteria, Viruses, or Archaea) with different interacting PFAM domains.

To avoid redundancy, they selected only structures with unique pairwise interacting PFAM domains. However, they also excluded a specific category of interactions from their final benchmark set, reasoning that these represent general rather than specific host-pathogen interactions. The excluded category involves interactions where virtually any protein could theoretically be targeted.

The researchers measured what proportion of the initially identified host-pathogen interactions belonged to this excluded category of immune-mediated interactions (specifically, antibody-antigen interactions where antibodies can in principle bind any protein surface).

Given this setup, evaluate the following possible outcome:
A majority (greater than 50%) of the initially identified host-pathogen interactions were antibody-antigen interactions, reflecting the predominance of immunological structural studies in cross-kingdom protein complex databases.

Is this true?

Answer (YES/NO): NO